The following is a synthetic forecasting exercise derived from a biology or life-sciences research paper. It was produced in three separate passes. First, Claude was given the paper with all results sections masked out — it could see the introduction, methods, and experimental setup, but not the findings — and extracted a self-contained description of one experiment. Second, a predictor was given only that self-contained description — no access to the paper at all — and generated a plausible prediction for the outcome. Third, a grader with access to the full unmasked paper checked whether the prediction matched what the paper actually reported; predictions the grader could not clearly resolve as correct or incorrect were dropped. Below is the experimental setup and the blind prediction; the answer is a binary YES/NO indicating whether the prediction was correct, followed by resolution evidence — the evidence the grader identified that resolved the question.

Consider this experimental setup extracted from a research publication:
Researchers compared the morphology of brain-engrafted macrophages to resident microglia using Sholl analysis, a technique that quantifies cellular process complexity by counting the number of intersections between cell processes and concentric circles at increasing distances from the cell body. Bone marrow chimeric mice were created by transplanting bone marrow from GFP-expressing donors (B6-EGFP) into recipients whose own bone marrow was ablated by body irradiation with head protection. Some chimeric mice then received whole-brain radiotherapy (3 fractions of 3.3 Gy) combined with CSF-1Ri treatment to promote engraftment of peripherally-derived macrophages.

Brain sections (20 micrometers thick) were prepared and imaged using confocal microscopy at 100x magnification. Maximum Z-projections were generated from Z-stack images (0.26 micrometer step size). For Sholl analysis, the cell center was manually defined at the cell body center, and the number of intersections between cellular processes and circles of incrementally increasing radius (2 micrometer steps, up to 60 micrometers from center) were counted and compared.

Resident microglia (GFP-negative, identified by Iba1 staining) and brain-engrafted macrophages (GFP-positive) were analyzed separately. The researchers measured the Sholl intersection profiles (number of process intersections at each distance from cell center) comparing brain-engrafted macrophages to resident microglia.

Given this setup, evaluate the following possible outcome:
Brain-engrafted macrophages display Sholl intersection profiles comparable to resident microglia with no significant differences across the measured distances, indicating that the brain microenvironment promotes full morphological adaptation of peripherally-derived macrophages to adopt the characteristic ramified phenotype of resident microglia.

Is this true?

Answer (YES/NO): NO